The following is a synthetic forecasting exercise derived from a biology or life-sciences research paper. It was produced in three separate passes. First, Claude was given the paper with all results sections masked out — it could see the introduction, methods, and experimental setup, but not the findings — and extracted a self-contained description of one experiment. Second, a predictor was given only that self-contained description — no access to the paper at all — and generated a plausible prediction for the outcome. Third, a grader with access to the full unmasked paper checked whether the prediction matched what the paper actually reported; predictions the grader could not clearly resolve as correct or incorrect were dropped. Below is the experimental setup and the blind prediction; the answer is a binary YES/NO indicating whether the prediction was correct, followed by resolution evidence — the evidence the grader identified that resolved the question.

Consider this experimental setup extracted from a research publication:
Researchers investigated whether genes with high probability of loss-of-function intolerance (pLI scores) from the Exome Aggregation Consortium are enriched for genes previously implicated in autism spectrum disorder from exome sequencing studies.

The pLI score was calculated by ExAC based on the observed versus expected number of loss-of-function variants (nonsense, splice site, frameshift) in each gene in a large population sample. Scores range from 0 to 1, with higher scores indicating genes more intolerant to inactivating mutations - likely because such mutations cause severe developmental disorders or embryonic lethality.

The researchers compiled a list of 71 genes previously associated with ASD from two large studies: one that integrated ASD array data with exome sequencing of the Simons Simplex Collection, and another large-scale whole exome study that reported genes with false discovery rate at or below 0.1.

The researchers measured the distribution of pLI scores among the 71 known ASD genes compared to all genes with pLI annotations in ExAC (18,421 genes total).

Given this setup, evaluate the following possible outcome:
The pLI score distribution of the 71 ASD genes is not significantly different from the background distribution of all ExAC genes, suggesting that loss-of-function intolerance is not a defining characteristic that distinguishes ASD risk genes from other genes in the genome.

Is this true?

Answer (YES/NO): NO